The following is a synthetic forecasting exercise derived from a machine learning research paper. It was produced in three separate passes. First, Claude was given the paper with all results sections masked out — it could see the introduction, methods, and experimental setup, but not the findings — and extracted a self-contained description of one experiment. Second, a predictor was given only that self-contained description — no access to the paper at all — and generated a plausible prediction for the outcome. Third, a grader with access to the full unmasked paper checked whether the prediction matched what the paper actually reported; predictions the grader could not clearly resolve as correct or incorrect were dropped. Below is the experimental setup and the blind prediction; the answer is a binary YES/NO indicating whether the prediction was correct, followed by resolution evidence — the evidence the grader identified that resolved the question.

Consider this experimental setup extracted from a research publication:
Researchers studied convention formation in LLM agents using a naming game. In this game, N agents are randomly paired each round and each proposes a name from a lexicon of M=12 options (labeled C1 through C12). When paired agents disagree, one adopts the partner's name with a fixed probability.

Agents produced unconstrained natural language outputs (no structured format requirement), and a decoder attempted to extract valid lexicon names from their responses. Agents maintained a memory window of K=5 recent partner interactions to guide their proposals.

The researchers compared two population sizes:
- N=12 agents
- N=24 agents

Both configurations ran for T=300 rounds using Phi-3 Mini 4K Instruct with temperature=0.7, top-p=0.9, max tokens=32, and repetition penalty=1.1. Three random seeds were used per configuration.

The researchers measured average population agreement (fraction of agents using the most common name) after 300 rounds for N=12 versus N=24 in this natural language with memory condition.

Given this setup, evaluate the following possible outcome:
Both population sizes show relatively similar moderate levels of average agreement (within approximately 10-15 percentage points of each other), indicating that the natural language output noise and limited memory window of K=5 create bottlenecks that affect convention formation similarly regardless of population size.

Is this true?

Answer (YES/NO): YES